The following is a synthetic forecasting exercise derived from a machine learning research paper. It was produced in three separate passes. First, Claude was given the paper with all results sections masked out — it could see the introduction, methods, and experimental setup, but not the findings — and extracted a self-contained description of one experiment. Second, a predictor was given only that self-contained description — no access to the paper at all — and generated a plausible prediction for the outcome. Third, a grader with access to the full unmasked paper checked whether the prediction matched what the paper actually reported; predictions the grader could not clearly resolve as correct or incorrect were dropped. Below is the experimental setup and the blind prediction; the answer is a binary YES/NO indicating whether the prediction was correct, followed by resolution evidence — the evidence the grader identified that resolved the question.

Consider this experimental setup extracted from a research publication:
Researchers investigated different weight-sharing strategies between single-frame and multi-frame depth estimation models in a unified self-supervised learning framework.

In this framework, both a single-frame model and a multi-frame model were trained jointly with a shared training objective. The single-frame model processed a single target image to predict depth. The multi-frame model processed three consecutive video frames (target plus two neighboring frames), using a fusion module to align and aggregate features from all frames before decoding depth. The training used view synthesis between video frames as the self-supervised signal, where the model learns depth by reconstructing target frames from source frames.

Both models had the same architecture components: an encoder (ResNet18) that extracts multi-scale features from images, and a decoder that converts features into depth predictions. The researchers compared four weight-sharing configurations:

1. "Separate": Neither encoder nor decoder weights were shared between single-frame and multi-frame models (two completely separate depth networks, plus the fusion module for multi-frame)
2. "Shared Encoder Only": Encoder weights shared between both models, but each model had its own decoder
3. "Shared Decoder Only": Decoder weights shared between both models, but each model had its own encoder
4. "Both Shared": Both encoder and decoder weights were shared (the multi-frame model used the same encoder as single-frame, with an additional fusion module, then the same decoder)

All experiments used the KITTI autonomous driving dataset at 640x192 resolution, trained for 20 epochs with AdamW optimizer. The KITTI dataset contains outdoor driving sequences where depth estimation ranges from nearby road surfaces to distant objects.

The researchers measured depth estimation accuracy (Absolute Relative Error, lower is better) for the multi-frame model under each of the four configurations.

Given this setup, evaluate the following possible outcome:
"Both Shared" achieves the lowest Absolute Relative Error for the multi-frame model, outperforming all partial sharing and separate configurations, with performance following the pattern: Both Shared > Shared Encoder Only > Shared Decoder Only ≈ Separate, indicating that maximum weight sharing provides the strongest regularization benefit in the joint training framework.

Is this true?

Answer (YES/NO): NO